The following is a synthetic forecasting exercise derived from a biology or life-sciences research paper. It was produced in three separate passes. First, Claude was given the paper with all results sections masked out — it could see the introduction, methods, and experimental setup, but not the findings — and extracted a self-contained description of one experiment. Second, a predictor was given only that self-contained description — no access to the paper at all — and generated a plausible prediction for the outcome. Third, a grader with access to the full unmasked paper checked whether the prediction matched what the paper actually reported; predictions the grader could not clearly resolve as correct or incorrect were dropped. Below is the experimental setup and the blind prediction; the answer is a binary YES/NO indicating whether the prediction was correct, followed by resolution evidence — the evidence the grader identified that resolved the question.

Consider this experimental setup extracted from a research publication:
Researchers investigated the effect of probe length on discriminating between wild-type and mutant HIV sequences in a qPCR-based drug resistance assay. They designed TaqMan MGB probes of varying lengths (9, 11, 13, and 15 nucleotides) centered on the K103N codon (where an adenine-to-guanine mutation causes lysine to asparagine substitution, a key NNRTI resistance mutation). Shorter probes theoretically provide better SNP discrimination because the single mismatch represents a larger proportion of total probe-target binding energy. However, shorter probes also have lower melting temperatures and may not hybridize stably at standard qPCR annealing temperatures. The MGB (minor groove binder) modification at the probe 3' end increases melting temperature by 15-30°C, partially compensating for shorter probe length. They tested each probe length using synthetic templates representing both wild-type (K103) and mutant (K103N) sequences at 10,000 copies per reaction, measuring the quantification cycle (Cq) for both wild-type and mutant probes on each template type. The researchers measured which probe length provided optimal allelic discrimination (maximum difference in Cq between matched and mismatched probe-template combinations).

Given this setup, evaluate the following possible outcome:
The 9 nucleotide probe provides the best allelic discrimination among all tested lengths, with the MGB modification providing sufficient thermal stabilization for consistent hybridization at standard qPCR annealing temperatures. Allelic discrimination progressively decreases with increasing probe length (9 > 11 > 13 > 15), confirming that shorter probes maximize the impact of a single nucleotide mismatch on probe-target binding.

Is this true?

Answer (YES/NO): NO